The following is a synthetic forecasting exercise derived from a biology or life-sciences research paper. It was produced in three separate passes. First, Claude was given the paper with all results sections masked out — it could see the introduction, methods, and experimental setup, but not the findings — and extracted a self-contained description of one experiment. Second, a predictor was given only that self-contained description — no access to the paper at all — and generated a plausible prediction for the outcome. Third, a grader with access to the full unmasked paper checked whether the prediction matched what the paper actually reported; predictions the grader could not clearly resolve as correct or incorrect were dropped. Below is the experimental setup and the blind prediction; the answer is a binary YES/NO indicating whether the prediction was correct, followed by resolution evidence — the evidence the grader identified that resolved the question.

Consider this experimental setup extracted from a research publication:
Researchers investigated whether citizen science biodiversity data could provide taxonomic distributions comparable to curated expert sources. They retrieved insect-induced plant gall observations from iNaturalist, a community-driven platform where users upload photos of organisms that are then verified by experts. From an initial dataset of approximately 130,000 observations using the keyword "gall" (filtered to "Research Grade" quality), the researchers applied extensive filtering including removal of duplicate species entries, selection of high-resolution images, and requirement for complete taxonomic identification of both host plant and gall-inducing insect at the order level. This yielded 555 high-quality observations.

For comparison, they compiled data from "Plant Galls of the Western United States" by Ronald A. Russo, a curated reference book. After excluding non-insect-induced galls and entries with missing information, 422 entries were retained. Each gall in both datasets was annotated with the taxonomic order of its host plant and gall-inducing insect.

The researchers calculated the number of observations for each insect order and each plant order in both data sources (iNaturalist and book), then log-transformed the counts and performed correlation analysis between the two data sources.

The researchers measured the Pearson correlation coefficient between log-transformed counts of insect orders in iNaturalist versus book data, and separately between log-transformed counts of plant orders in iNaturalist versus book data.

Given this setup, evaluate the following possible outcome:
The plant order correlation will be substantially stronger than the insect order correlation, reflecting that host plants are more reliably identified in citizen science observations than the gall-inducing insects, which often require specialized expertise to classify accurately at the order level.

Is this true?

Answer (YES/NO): NO